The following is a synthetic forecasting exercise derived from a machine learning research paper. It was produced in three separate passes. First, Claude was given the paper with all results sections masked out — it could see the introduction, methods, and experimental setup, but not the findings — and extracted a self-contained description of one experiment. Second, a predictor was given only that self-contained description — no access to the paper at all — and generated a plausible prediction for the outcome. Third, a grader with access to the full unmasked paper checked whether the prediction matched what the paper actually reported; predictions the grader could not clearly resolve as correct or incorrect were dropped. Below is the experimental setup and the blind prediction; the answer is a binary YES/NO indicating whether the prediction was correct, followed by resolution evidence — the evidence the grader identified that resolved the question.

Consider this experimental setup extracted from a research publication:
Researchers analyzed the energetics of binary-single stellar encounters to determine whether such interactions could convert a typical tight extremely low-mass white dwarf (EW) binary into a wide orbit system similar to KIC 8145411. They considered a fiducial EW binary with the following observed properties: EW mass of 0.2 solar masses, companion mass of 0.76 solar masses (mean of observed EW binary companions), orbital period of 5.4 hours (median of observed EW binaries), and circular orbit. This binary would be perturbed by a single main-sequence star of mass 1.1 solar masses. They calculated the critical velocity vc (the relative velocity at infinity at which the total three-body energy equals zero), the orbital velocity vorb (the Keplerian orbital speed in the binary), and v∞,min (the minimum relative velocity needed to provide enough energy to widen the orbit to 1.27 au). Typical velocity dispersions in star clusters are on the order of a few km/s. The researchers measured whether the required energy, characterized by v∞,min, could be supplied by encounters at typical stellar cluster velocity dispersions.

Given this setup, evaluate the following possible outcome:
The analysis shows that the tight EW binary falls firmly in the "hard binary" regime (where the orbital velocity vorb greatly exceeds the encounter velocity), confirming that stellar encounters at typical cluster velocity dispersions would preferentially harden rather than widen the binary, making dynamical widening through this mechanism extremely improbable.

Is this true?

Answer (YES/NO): NO